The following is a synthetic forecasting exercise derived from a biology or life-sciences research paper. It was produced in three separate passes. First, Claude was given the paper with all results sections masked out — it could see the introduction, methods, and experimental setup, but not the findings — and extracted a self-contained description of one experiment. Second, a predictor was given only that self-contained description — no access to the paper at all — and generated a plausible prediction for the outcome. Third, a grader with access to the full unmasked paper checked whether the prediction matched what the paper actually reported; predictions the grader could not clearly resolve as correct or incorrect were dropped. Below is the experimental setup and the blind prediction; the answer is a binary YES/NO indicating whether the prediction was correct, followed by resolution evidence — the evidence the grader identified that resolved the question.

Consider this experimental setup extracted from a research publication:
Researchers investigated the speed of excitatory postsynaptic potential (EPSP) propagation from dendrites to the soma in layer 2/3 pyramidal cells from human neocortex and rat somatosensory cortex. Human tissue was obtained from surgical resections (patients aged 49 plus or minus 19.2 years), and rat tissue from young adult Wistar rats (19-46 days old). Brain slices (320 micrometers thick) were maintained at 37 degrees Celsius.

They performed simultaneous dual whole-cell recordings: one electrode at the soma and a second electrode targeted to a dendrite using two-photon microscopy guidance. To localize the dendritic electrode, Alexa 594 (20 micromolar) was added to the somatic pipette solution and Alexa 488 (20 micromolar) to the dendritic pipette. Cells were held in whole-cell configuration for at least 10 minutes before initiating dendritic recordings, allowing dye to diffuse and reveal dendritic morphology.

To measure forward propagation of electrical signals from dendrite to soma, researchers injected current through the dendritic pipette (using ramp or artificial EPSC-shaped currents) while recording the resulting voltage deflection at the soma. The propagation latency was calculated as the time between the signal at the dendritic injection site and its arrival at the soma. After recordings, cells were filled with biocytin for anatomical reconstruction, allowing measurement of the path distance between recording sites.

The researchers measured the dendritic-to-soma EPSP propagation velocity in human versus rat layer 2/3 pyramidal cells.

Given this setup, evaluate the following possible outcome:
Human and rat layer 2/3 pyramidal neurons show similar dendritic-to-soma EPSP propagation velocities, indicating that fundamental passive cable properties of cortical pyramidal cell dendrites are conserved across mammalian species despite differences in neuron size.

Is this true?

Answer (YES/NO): NO